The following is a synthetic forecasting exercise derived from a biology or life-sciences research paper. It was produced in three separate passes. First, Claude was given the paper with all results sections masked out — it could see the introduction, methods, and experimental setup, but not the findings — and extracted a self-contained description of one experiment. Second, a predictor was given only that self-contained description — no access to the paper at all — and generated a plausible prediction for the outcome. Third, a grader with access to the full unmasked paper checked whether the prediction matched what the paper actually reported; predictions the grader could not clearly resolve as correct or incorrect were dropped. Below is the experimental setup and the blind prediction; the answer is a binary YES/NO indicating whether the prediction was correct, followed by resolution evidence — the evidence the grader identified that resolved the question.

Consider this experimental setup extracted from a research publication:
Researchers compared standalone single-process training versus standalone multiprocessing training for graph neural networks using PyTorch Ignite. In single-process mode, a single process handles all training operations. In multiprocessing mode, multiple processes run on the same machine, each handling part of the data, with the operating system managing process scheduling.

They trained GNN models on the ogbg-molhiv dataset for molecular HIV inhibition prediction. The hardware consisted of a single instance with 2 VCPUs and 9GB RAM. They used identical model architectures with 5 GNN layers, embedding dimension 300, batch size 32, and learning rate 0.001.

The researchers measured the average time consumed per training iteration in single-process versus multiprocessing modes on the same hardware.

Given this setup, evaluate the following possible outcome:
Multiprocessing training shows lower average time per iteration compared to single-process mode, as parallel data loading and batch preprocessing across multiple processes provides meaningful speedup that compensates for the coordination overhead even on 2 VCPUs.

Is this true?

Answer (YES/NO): NO